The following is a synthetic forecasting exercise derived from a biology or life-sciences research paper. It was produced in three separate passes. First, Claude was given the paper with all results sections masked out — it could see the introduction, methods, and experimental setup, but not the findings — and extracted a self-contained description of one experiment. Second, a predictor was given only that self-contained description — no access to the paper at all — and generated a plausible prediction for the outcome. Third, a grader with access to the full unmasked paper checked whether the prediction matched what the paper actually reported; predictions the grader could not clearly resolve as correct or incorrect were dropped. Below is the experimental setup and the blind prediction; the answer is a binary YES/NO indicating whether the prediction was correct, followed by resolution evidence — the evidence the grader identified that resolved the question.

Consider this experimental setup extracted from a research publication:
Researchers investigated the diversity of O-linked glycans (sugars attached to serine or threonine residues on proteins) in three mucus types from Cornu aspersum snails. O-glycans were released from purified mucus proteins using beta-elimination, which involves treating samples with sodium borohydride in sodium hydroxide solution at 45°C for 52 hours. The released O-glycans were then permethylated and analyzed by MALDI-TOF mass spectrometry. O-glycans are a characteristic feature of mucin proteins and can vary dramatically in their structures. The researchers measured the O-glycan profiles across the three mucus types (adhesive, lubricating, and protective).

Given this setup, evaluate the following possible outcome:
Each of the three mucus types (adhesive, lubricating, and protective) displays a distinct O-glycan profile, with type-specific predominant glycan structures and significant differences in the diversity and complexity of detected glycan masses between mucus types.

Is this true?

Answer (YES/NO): YES